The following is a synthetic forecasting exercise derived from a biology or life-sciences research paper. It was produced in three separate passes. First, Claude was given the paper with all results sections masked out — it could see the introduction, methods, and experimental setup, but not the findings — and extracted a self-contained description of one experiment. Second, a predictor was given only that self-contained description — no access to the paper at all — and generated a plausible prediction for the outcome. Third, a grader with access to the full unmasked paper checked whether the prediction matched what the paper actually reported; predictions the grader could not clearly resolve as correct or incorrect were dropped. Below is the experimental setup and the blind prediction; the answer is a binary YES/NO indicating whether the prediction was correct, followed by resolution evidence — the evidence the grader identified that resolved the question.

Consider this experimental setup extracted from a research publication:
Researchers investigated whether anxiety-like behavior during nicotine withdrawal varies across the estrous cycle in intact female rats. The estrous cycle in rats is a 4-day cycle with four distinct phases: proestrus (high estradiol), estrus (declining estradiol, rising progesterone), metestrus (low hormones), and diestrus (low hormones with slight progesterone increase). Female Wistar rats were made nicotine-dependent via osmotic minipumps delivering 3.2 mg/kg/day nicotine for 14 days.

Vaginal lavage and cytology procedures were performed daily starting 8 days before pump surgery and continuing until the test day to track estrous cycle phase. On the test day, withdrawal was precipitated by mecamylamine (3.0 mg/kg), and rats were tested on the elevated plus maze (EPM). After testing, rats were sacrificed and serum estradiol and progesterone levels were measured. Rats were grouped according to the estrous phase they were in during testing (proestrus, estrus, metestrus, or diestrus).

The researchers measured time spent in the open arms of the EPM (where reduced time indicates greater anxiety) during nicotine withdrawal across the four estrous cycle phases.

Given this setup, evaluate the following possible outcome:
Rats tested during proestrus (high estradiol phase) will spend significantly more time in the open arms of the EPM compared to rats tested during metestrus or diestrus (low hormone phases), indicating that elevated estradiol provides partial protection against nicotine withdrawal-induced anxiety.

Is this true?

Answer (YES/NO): NO